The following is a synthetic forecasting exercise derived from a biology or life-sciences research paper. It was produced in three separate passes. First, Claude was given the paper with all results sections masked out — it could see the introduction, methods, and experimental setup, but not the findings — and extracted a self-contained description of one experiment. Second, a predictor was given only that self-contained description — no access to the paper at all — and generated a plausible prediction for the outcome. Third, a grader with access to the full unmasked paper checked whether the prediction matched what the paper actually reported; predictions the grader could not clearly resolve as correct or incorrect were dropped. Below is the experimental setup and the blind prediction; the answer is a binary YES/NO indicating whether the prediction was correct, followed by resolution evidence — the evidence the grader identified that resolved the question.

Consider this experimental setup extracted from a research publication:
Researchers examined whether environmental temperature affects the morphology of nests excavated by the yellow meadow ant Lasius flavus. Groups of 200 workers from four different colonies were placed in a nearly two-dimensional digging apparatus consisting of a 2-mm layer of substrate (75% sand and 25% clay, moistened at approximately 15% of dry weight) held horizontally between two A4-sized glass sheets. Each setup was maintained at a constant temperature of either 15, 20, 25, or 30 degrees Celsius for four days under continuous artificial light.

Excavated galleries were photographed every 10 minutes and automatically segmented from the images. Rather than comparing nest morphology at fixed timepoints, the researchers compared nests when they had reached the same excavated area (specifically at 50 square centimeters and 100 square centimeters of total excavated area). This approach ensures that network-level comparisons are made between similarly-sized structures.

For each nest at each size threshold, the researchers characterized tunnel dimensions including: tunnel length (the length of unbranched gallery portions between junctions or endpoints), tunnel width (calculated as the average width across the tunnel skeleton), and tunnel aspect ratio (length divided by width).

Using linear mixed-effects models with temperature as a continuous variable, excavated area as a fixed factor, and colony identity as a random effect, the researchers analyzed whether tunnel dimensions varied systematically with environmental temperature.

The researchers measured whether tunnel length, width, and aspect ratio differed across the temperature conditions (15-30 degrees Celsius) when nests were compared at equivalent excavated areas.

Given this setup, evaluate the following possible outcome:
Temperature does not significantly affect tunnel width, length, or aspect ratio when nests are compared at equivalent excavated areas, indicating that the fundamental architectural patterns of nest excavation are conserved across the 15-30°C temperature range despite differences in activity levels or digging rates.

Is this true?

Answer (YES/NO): YES